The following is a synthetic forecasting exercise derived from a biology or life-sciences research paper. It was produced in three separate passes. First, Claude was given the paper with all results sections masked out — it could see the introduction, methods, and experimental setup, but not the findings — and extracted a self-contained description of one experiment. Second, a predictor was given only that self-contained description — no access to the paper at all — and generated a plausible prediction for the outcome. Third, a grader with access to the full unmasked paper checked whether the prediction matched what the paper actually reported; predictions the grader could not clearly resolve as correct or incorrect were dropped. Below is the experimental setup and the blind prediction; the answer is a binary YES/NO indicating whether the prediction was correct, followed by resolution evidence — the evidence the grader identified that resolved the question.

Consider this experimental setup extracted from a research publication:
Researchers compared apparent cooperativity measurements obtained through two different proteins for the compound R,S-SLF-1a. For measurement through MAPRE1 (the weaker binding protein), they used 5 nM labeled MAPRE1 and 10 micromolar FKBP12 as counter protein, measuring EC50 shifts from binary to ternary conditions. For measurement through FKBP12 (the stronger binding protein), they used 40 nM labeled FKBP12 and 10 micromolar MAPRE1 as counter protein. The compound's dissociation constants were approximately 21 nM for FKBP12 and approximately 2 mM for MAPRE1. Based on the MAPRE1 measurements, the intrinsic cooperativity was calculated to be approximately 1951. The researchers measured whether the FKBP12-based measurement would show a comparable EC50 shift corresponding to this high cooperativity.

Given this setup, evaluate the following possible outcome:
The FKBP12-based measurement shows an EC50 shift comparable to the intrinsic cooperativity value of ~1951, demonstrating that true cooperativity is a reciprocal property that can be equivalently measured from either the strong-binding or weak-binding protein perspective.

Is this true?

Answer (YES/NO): NO